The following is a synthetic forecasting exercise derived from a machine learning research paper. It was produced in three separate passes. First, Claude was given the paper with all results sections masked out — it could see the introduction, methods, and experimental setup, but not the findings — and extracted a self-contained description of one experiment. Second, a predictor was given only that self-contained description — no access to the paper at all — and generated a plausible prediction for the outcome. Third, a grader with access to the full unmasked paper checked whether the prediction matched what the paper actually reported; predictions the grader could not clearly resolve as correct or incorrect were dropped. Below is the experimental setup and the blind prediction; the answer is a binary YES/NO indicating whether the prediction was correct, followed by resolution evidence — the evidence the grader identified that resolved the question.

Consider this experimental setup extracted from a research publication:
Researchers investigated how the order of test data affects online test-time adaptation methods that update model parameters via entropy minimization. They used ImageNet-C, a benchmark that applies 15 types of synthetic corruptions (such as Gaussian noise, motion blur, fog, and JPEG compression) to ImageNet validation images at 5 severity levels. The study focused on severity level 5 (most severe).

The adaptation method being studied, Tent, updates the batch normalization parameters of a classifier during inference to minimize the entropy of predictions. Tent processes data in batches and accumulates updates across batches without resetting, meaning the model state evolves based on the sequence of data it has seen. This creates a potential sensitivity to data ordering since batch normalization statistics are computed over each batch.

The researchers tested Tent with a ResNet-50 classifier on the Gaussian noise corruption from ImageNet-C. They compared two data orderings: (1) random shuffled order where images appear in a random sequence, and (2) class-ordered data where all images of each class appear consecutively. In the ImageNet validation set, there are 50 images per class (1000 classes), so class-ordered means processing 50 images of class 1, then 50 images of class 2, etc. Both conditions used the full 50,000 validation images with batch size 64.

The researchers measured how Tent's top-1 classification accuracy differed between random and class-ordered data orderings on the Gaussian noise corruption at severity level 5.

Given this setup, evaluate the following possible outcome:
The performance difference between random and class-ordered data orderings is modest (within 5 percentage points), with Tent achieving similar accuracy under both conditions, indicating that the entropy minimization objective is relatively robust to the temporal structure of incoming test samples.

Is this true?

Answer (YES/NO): NO